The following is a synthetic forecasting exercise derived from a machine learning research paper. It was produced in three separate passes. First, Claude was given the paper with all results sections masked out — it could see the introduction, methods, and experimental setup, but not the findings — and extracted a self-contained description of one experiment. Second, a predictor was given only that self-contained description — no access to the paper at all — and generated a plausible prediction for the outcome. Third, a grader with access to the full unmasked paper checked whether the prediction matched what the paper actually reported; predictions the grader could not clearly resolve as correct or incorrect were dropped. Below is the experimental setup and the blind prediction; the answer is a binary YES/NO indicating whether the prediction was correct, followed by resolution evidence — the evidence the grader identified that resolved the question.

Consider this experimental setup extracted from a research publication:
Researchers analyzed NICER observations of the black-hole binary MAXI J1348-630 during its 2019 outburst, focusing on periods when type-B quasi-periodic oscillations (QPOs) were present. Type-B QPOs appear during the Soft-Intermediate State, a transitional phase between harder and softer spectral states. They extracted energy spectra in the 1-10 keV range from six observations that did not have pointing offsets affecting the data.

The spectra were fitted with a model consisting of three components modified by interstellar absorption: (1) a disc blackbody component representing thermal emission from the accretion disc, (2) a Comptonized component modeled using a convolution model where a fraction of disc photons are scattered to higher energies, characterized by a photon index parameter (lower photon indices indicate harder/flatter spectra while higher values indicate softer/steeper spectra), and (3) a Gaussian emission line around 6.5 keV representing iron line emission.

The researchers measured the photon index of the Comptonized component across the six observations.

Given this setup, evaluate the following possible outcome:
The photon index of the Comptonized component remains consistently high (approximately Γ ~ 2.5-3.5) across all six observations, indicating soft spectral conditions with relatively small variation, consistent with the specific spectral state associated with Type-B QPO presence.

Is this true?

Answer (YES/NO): NO